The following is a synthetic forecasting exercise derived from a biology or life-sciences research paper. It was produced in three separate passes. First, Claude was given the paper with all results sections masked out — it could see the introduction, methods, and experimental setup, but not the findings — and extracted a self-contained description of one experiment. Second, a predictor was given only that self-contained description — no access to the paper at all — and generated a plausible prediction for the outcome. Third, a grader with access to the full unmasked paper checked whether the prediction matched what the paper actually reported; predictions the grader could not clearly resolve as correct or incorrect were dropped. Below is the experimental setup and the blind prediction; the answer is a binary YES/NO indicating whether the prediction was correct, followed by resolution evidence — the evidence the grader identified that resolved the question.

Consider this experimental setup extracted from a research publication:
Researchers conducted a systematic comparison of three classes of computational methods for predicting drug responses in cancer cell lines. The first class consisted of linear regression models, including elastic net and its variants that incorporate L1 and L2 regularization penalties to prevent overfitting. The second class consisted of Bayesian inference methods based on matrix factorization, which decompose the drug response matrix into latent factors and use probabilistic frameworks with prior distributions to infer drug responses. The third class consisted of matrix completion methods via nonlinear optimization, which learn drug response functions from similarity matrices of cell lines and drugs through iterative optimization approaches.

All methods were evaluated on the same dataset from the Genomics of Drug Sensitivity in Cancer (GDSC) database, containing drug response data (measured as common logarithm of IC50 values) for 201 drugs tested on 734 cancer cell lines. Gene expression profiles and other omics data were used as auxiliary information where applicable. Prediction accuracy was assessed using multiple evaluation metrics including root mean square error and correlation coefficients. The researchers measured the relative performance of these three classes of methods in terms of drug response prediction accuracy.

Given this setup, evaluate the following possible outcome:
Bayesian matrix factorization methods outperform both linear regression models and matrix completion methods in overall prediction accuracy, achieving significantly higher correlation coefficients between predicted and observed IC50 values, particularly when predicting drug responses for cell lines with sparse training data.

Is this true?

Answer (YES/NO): NO